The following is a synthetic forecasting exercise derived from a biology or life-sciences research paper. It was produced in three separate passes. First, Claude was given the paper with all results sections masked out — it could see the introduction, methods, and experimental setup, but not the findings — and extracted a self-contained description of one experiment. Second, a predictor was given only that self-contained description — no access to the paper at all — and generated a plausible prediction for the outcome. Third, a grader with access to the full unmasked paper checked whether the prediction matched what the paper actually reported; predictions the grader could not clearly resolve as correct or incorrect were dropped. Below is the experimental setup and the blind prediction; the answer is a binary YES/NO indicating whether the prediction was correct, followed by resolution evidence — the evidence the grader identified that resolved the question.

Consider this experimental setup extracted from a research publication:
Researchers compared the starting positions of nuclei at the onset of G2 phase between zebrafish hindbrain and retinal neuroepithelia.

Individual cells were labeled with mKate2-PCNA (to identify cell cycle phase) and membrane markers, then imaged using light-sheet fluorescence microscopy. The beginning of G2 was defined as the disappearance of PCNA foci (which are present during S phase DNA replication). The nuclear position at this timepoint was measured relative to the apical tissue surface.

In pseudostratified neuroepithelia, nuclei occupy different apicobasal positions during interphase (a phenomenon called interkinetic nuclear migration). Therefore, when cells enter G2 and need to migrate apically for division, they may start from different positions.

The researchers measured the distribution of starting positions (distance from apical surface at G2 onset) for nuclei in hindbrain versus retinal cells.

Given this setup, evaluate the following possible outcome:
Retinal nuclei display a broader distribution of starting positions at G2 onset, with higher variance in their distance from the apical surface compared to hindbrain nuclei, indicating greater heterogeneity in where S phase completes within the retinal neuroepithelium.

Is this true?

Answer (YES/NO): NO